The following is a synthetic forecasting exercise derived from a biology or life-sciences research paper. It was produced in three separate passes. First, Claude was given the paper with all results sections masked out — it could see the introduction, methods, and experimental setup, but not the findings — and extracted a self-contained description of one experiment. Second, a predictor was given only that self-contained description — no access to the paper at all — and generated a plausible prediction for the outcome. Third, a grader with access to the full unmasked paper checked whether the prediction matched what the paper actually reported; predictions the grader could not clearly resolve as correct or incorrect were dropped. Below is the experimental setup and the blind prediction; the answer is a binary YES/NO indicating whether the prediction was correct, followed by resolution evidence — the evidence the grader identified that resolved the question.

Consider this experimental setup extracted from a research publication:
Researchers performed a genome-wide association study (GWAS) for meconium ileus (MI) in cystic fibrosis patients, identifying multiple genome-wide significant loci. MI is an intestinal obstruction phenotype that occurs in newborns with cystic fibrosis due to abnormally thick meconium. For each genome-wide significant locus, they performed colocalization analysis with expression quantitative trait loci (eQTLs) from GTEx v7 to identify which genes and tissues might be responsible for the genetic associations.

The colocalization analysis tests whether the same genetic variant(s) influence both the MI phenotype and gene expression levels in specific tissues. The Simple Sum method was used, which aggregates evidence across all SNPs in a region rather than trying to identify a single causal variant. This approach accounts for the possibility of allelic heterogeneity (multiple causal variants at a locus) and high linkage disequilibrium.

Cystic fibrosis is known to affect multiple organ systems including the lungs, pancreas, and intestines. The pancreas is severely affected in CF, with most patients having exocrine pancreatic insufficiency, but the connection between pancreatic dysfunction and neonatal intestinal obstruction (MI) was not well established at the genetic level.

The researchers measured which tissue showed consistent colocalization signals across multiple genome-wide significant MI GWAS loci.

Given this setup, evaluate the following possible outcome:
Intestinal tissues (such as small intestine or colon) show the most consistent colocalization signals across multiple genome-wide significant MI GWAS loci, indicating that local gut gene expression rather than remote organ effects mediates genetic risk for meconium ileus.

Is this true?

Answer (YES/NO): NO